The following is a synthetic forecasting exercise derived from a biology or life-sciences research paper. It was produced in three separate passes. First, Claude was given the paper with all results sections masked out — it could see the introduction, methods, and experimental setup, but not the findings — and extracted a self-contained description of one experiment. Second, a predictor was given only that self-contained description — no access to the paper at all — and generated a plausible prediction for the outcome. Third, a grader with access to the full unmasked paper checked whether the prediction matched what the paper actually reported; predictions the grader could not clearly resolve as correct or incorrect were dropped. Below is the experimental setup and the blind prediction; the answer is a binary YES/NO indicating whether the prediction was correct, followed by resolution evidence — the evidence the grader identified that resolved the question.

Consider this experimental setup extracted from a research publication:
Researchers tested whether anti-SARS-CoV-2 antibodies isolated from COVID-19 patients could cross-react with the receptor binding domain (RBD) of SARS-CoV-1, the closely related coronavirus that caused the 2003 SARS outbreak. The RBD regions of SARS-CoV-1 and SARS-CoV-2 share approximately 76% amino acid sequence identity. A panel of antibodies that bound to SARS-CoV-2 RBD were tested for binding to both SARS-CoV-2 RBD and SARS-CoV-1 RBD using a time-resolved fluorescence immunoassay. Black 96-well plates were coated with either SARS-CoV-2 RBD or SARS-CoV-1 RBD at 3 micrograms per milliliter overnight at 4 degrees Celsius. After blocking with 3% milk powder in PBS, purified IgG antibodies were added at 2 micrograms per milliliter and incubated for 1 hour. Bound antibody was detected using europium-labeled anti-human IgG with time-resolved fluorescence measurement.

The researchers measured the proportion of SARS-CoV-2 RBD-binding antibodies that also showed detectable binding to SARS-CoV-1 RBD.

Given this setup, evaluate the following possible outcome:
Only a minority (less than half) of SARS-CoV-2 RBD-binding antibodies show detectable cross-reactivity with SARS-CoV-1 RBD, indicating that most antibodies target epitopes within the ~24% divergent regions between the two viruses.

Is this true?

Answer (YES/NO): YES